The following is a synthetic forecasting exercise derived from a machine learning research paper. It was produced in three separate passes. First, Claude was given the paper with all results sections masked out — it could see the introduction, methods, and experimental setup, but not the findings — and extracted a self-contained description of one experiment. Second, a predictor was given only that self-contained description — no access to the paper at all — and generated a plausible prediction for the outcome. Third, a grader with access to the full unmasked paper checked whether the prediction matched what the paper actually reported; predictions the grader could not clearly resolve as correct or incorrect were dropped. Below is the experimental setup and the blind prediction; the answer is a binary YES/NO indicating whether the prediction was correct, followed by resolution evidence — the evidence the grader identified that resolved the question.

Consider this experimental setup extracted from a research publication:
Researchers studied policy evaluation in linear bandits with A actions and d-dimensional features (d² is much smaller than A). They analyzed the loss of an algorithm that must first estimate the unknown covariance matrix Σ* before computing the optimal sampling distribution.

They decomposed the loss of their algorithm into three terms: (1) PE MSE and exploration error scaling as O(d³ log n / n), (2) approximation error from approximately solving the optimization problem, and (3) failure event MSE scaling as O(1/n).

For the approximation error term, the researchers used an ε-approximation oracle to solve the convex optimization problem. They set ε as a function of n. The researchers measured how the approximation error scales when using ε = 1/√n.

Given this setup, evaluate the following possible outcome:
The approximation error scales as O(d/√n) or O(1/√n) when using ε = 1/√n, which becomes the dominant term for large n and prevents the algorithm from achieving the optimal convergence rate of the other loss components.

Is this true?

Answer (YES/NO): NO